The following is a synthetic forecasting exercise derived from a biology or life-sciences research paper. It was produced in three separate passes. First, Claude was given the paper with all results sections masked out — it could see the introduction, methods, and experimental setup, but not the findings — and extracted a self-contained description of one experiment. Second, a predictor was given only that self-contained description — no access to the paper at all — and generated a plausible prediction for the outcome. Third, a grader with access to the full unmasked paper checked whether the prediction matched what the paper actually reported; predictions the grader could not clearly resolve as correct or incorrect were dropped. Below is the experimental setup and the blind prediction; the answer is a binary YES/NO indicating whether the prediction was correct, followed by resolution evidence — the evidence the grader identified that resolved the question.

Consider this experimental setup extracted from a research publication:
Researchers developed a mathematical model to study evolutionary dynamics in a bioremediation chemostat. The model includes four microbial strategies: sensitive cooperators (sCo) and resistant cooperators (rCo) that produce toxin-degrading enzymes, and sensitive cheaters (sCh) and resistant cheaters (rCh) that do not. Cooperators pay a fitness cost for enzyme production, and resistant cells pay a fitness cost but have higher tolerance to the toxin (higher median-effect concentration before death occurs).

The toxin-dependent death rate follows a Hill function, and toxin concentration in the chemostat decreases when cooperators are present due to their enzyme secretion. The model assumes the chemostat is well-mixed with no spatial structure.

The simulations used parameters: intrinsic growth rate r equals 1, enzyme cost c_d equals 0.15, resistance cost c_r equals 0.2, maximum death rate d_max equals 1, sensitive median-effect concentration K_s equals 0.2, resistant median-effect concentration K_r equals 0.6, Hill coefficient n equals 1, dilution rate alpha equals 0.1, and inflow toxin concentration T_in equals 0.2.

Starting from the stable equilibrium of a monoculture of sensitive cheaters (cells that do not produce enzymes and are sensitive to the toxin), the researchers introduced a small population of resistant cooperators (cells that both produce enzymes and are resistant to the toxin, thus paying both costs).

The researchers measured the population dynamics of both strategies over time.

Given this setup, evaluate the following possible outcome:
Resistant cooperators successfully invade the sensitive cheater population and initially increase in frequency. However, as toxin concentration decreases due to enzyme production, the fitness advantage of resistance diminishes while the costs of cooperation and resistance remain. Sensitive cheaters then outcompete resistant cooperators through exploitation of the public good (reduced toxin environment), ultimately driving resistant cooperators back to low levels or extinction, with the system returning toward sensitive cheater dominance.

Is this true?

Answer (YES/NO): NO